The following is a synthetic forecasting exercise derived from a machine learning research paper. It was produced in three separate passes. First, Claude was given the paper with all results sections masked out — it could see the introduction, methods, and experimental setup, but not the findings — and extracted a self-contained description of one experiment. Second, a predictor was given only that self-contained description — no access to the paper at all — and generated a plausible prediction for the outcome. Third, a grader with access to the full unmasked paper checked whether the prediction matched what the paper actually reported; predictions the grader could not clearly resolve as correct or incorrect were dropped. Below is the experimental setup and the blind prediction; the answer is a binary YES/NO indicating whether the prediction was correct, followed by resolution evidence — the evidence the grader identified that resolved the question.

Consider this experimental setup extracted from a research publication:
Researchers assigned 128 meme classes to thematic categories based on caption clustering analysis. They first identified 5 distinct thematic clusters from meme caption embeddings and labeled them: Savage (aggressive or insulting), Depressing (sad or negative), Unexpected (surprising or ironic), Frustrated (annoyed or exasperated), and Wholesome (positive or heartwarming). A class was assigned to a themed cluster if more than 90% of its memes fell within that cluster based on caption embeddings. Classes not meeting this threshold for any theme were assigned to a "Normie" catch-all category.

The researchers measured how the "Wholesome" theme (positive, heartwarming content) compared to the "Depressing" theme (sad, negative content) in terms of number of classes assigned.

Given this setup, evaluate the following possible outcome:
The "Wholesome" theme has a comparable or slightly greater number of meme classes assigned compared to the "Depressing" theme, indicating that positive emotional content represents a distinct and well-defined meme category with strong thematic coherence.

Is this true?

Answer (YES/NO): NO